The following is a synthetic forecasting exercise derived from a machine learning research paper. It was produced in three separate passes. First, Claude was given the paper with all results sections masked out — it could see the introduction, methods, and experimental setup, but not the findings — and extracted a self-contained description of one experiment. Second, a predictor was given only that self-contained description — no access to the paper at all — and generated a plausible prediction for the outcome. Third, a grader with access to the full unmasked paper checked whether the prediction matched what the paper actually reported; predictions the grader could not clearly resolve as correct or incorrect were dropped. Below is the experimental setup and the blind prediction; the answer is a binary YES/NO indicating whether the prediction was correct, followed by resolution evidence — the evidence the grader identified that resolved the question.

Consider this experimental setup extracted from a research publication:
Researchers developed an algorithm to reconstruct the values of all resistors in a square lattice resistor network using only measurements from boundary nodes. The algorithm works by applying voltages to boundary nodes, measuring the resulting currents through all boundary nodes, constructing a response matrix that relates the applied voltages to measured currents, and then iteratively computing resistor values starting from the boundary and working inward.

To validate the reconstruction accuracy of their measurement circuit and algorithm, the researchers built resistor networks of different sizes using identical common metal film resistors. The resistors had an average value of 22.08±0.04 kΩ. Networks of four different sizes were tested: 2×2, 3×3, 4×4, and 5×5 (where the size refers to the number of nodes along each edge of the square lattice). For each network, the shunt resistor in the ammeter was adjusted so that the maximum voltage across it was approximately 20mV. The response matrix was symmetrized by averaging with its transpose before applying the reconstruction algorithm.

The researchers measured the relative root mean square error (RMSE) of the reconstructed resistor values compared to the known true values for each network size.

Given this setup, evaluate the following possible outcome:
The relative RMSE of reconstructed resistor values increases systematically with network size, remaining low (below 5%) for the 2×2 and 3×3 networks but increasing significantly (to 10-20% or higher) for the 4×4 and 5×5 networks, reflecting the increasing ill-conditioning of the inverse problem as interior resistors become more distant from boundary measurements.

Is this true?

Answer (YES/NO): NO